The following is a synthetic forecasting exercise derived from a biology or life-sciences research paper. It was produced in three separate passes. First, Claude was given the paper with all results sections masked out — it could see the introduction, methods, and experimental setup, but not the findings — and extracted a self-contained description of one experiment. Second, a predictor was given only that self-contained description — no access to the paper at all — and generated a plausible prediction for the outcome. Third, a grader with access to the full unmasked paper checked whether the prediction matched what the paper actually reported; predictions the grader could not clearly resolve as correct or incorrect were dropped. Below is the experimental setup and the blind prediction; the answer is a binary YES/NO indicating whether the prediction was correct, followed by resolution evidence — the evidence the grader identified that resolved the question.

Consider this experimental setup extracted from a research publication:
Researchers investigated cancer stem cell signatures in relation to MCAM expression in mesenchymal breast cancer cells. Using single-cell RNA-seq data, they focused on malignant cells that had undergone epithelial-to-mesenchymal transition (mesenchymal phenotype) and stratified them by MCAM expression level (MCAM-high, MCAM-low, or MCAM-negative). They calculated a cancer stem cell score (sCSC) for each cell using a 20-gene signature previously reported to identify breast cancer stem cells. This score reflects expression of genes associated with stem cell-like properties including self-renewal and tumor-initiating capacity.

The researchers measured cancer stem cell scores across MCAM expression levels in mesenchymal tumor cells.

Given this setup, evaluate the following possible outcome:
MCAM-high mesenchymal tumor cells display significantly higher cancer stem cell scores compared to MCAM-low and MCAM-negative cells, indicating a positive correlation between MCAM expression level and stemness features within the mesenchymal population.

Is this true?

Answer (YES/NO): NO